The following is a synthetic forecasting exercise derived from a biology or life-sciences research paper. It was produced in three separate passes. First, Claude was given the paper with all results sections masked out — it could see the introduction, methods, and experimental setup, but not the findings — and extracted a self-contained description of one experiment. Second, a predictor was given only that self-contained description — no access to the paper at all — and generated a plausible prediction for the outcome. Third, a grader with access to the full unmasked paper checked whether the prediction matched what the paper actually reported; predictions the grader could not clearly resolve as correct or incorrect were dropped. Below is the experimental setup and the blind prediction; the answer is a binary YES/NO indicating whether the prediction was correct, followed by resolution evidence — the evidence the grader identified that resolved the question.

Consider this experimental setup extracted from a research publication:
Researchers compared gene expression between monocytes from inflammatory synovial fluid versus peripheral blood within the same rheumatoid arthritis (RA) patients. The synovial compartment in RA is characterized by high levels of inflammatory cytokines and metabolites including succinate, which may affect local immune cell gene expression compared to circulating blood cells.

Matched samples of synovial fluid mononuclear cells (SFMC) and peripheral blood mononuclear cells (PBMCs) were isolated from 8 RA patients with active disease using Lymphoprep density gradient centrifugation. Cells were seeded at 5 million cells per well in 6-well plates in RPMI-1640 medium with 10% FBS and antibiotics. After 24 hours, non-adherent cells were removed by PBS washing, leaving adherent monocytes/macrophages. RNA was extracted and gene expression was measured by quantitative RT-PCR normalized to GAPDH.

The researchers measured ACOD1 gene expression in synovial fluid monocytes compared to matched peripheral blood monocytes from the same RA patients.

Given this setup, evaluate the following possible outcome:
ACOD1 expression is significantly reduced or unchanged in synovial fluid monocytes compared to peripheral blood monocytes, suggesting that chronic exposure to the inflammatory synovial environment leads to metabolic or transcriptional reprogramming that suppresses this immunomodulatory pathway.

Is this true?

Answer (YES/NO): NO